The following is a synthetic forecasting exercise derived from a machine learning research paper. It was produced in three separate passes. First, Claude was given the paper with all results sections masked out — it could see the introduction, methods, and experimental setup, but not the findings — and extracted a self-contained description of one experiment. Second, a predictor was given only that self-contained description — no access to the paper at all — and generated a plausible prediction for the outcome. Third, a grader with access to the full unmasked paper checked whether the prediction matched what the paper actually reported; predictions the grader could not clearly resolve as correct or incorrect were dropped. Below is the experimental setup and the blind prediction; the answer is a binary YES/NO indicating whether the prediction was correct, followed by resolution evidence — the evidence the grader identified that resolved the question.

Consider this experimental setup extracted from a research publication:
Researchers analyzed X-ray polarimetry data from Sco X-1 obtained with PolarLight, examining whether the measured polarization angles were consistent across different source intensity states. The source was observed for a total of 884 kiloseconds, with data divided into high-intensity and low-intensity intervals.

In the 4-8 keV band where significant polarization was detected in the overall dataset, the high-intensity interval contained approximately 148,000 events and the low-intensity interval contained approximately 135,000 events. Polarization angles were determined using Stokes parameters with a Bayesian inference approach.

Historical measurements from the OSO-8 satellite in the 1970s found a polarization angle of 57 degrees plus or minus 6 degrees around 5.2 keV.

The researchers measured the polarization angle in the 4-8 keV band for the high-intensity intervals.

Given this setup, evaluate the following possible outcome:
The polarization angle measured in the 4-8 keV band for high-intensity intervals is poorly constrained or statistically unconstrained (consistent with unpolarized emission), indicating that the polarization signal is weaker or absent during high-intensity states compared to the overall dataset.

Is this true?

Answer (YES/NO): NO